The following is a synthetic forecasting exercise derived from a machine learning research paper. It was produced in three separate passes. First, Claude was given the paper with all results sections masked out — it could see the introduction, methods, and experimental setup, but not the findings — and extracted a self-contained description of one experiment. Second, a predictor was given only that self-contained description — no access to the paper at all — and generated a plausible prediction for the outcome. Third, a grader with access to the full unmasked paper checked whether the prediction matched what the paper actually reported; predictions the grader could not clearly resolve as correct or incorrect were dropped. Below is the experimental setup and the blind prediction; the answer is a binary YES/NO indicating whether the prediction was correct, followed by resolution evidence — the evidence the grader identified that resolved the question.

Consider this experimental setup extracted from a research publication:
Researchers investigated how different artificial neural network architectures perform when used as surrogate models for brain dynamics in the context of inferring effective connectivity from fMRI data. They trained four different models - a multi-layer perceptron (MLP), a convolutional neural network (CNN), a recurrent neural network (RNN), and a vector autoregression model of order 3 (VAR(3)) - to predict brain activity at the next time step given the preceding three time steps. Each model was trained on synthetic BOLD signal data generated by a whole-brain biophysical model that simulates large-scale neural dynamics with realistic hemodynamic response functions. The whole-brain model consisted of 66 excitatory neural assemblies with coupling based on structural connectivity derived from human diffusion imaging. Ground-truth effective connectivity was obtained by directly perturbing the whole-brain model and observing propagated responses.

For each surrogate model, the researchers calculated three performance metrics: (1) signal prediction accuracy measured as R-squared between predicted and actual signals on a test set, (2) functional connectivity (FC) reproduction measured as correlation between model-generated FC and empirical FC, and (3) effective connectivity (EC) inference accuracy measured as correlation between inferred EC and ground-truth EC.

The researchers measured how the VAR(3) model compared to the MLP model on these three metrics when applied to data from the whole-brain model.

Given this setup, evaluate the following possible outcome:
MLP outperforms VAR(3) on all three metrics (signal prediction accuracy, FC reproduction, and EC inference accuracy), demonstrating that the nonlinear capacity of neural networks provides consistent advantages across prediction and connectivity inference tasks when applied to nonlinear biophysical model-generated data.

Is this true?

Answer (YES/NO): NO